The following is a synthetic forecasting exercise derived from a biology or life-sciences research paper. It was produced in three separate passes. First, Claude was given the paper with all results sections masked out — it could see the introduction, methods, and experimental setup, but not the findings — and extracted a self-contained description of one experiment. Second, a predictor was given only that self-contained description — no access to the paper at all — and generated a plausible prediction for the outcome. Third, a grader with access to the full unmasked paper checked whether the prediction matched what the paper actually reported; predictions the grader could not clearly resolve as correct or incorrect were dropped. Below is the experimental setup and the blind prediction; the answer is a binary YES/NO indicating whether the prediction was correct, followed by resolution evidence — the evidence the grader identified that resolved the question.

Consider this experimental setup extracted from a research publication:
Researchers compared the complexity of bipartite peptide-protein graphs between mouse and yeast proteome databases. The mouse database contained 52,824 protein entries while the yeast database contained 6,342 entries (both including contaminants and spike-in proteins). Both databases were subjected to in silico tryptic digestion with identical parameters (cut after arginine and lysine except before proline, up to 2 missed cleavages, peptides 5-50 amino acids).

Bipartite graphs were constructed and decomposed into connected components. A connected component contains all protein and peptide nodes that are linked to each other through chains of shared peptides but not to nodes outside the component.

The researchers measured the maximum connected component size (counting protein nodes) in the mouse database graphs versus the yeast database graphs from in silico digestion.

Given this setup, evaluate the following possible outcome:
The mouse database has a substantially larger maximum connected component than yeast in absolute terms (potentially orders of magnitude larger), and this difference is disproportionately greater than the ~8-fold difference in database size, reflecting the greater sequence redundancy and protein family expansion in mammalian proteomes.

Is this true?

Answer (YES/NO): NO